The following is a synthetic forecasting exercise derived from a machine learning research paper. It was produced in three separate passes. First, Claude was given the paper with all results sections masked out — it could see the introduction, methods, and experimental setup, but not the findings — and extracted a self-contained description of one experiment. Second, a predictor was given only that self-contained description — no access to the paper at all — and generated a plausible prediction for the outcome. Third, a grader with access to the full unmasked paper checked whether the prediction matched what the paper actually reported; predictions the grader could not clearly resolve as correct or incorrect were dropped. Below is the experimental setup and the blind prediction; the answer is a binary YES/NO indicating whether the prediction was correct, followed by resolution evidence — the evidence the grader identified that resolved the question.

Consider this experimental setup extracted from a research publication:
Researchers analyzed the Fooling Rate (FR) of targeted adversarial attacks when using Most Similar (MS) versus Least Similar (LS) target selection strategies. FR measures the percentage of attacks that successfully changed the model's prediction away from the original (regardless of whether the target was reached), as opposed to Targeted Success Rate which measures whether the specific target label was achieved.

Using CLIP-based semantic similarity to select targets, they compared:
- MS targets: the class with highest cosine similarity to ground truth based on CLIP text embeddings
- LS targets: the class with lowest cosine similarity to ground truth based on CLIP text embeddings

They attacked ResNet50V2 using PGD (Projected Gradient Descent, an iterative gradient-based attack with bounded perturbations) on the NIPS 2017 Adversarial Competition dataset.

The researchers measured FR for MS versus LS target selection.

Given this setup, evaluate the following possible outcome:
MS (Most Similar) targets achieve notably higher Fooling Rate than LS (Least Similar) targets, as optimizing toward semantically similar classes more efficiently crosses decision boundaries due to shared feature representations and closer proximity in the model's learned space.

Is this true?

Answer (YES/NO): NO